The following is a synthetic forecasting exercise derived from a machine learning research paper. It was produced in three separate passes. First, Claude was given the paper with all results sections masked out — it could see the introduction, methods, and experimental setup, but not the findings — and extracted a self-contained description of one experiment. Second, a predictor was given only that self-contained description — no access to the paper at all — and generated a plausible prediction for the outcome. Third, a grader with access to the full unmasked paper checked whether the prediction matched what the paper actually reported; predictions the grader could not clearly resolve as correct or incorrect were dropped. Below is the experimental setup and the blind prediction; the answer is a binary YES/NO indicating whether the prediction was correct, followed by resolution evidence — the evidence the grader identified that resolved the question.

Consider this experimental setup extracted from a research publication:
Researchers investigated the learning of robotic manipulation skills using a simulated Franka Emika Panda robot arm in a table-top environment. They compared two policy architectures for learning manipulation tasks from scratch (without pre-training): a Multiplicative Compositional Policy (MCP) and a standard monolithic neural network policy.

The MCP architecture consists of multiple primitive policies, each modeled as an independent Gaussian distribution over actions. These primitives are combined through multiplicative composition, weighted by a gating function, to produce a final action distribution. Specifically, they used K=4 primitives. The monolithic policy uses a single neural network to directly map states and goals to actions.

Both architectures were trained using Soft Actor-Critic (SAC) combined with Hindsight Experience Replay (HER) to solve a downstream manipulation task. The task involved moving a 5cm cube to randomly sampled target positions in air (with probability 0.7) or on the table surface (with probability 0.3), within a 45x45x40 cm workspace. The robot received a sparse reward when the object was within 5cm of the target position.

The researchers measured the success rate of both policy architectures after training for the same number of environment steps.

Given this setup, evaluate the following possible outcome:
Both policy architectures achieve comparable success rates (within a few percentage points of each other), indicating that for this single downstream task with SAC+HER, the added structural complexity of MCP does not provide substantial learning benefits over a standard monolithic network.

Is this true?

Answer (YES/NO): YES